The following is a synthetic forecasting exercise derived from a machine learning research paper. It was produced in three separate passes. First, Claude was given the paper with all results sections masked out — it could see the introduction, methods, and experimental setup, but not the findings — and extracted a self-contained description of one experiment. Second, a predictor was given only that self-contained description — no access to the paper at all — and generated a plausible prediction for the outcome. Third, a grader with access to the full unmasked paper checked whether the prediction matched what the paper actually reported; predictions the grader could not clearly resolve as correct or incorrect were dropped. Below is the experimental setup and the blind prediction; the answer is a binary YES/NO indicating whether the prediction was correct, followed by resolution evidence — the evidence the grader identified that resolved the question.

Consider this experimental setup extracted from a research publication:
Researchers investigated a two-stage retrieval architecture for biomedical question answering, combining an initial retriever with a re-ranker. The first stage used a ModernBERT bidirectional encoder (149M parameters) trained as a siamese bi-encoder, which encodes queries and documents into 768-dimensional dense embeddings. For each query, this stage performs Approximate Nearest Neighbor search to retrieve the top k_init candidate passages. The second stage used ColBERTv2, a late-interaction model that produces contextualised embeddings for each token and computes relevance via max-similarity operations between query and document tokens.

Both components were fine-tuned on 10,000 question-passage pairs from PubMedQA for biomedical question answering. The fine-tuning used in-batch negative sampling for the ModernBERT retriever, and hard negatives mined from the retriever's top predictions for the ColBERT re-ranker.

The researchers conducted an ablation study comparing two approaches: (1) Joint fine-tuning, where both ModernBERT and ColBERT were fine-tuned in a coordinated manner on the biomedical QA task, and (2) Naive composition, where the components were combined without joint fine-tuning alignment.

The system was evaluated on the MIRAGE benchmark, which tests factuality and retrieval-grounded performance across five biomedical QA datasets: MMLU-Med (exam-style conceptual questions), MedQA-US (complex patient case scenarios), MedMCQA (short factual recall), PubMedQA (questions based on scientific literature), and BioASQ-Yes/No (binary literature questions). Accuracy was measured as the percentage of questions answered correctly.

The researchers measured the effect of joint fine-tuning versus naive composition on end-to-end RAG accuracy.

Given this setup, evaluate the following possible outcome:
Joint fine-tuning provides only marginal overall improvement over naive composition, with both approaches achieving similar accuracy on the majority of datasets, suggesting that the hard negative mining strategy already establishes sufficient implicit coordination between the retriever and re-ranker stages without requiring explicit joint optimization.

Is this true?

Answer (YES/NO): NO